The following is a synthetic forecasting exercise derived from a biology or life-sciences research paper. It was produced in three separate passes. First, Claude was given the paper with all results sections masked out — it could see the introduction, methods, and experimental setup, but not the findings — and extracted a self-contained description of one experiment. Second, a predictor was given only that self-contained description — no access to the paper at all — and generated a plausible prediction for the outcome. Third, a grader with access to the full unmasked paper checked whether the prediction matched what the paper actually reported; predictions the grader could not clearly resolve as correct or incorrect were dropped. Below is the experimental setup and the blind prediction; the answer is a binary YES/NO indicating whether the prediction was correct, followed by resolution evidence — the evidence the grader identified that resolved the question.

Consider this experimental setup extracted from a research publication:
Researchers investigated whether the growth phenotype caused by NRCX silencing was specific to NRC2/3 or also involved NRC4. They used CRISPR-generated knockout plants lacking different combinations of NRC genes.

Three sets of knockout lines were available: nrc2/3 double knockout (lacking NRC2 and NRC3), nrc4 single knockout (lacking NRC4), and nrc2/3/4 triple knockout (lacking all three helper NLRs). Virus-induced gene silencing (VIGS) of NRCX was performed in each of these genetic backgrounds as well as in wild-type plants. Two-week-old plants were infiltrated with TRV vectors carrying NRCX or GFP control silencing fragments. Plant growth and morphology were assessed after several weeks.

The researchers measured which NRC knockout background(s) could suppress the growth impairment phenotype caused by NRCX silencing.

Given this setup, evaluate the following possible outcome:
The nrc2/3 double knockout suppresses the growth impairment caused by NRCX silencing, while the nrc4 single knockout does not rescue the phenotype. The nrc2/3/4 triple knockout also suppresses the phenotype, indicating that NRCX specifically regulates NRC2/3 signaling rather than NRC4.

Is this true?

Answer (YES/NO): YES